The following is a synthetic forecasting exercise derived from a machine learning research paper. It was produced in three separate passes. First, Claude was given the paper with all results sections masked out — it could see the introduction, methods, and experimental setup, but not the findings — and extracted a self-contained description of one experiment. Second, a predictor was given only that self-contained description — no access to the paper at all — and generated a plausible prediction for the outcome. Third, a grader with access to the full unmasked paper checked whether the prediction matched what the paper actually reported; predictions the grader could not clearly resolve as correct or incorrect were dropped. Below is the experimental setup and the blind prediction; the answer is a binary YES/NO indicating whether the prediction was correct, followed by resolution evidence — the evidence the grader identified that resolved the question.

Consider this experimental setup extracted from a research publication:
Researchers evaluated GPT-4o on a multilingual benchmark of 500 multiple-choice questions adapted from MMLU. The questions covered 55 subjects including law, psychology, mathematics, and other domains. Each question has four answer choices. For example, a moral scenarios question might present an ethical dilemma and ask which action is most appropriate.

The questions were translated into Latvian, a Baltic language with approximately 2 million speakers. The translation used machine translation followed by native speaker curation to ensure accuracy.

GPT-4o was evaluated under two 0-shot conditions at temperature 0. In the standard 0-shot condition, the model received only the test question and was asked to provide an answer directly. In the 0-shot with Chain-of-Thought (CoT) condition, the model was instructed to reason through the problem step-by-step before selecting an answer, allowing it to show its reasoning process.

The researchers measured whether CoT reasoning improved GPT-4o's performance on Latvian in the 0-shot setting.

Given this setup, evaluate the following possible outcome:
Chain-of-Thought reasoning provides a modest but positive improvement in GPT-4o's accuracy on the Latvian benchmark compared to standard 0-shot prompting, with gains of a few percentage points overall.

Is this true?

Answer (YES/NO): YES